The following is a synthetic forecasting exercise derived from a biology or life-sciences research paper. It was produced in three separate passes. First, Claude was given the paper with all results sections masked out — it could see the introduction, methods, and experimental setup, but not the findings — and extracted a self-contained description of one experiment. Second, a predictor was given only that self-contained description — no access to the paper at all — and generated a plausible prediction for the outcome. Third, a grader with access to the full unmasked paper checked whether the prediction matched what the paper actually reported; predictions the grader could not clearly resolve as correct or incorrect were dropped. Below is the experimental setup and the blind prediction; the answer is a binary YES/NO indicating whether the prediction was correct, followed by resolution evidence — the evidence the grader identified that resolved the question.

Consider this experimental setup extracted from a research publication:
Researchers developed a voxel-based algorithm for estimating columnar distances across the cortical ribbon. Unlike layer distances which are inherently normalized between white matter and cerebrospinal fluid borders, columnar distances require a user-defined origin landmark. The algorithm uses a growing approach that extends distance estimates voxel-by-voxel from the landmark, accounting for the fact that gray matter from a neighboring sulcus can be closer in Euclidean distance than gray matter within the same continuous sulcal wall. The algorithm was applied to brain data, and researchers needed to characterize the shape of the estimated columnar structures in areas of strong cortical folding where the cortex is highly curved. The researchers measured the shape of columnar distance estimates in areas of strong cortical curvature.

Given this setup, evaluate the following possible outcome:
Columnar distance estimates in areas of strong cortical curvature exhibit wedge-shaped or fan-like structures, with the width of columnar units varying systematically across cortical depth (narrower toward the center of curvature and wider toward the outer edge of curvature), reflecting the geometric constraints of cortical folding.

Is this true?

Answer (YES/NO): YES